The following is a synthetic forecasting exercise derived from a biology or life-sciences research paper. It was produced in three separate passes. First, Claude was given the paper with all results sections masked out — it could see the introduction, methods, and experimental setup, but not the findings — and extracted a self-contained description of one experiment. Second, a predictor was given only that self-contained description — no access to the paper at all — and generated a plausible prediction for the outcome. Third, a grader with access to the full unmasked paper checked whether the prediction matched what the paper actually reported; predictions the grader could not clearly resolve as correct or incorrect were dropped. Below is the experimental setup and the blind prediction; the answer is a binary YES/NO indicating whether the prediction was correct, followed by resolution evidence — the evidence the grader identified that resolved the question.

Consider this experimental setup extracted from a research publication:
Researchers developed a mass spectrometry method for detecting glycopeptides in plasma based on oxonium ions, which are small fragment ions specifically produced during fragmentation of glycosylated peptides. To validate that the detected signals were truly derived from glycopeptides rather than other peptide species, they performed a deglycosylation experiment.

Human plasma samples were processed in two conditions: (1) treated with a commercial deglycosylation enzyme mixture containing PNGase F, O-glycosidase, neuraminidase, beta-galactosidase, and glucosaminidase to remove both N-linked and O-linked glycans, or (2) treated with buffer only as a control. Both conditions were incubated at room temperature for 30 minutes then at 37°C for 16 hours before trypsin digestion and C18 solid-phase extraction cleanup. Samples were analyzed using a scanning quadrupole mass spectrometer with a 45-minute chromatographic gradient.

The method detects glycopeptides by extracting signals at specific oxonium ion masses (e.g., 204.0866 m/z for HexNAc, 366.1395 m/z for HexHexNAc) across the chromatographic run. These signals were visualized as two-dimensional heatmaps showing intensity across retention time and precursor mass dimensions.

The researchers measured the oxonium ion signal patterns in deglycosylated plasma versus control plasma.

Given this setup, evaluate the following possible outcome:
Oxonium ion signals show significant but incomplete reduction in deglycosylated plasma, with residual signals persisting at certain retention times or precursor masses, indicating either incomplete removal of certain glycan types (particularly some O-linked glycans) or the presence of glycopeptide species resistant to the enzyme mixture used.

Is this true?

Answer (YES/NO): NO